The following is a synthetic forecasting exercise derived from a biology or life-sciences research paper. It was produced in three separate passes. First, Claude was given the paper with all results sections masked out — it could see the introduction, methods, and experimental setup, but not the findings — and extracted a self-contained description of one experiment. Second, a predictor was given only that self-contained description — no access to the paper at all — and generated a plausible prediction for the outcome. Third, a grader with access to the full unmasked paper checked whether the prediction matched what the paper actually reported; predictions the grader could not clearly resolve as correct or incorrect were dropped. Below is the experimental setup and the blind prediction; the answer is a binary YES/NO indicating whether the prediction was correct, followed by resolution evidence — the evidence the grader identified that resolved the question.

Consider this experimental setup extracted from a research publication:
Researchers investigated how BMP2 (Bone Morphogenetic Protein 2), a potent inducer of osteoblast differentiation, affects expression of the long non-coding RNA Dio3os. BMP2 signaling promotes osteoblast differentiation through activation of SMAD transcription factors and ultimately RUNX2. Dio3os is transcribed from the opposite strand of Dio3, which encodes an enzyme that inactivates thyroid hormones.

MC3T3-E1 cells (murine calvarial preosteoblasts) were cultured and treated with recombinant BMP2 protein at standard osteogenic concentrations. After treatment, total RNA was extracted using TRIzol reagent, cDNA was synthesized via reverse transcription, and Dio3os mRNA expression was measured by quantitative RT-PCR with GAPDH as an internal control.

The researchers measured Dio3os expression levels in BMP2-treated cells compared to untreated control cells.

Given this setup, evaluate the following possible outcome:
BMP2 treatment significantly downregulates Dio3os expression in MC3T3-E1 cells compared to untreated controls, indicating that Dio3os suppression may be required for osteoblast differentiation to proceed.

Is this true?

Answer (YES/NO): YES